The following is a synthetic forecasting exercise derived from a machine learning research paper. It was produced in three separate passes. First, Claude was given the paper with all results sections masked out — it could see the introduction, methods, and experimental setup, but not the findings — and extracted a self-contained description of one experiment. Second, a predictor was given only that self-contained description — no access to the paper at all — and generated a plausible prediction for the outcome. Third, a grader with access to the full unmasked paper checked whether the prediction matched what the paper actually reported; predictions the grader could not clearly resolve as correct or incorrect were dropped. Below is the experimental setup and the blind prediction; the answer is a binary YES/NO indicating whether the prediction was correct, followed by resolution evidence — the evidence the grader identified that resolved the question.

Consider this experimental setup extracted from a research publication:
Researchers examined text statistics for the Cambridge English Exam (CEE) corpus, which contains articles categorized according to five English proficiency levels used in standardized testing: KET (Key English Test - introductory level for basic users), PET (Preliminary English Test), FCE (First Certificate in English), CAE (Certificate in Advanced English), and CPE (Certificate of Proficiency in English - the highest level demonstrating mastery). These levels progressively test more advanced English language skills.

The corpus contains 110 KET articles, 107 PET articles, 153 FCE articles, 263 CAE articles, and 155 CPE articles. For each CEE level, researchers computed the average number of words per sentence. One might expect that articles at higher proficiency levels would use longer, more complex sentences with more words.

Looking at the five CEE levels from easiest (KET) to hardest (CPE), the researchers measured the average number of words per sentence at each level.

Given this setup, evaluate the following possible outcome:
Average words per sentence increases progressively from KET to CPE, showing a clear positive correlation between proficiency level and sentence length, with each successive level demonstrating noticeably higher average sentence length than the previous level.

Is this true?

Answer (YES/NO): NO